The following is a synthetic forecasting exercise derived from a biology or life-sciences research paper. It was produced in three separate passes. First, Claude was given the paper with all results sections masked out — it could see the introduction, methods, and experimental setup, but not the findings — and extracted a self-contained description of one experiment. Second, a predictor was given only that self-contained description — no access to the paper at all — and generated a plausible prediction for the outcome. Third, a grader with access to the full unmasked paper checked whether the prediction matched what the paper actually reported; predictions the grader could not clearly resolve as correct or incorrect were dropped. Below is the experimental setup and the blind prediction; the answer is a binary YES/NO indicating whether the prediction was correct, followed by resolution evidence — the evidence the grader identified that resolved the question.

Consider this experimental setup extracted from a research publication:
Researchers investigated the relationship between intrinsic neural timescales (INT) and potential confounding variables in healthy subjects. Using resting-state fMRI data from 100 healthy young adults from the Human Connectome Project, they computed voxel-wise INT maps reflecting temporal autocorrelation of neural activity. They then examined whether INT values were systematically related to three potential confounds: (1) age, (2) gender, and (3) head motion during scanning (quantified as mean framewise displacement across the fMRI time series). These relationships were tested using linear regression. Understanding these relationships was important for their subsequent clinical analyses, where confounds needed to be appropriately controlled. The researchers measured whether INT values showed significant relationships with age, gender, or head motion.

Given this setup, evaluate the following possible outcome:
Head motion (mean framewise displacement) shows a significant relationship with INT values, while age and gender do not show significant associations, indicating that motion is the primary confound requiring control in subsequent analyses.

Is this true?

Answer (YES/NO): YES